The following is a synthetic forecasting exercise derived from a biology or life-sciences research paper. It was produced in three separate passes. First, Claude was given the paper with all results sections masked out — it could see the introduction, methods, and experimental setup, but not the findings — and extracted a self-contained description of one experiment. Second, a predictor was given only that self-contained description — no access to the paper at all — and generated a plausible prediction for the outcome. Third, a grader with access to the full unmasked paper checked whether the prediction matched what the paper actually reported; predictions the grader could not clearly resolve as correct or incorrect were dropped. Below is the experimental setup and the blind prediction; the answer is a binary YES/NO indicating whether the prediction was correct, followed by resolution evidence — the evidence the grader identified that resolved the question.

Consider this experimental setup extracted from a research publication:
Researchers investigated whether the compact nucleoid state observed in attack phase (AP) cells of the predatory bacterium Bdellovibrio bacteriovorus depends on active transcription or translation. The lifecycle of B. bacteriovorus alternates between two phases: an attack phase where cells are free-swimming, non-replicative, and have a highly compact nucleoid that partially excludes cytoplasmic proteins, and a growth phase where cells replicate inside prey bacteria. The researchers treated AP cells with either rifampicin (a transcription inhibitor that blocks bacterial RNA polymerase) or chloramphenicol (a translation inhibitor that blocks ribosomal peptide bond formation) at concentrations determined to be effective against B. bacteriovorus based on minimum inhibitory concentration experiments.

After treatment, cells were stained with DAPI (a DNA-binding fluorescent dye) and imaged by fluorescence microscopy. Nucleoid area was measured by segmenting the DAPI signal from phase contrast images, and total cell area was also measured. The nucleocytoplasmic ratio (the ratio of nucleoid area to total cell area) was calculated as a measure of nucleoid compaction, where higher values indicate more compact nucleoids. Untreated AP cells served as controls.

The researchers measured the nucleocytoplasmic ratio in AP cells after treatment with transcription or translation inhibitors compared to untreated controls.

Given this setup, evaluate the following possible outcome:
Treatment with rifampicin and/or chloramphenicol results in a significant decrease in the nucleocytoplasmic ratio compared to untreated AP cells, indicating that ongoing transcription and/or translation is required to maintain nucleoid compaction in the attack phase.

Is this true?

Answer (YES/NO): NO